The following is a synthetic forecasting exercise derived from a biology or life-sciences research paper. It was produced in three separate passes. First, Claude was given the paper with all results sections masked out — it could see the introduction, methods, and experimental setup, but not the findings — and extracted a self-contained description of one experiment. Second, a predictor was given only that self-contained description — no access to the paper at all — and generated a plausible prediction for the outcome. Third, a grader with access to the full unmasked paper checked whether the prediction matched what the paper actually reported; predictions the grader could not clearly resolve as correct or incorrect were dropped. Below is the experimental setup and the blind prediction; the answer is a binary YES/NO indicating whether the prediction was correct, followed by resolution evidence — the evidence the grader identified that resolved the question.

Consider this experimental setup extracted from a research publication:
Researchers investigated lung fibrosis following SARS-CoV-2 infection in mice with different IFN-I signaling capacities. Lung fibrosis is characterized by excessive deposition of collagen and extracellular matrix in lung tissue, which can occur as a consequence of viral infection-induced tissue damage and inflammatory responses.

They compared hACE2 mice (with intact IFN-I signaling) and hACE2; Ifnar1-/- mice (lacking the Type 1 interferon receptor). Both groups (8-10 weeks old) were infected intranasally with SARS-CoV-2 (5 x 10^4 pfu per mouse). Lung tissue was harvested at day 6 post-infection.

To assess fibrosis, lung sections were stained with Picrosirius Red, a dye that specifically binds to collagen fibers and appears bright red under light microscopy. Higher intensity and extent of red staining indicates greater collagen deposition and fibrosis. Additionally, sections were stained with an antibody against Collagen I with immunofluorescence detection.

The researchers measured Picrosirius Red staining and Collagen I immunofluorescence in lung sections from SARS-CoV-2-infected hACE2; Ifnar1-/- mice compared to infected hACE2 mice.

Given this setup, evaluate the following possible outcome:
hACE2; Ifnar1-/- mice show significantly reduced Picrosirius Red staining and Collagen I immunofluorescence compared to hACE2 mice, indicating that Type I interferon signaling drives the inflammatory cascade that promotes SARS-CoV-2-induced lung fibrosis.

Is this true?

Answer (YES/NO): NO